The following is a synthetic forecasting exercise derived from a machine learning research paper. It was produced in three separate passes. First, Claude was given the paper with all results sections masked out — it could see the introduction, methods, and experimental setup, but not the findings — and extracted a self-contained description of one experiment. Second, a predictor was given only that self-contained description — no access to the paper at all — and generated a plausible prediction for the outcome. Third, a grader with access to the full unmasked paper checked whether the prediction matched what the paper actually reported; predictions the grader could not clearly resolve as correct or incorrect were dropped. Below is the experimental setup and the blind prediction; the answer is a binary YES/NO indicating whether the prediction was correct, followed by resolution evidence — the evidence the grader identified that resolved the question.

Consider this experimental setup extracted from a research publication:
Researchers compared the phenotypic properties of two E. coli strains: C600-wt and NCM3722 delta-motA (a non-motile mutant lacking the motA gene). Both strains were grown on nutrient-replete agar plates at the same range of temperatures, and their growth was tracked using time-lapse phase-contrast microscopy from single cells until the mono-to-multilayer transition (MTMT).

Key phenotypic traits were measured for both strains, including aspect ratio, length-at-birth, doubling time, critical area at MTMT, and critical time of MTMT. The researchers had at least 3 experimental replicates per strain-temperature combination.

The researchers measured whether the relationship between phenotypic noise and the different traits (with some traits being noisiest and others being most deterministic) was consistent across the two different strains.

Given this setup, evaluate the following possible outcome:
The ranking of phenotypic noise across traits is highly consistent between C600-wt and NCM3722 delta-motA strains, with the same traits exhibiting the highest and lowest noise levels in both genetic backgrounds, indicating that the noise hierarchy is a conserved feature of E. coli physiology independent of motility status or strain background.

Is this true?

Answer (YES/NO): YES